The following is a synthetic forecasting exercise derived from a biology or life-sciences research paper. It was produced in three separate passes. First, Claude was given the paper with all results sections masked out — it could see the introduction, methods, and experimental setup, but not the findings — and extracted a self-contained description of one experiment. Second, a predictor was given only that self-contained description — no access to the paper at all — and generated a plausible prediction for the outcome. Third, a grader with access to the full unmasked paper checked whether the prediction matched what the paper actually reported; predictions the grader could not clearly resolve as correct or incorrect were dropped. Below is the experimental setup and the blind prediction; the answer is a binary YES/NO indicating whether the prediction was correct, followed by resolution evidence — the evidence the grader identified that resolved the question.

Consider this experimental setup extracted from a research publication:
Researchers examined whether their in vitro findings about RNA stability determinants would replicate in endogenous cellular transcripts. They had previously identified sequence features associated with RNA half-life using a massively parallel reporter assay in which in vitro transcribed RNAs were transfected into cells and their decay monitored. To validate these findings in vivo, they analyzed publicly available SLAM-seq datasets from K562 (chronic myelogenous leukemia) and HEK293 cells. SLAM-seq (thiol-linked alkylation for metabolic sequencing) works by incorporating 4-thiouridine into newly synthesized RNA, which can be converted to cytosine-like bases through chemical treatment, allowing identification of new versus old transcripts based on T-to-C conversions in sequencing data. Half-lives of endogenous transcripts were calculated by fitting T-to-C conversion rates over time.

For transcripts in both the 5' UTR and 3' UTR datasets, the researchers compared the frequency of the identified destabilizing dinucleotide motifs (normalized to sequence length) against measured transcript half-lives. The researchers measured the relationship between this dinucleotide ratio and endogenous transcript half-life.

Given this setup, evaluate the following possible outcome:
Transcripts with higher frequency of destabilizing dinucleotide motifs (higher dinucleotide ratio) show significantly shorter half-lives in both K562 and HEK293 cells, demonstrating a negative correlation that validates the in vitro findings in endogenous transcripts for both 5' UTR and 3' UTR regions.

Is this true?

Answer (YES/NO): YES